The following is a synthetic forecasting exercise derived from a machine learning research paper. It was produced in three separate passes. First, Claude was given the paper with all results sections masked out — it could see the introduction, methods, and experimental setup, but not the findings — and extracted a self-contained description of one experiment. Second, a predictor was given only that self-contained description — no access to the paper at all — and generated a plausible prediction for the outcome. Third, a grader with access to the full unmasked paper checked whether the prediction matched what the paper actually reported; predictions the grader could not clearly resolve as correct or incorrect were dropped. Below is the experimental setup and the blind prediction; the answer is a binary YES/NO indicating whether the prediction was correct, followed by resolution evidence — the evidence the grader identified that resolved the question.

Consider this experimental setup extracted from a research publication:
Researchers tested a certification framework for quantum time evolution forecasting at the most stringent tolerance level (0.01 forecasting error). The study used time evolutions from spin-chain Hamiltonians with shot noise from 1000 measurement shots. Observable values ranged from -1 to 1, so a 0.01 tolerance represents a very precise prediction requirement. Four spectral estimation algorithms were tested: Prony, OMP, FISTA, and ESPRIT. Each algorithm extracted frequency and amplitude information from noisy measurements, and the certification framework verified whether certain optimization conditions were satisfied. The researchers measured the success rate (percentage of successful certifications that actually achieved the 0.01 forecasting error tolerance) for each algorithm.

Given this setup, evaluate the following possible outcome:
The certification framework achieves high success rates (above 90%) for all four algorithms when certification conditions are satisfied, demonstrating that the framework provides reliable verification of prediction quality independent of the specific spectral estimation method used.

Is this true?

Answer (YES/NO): NO